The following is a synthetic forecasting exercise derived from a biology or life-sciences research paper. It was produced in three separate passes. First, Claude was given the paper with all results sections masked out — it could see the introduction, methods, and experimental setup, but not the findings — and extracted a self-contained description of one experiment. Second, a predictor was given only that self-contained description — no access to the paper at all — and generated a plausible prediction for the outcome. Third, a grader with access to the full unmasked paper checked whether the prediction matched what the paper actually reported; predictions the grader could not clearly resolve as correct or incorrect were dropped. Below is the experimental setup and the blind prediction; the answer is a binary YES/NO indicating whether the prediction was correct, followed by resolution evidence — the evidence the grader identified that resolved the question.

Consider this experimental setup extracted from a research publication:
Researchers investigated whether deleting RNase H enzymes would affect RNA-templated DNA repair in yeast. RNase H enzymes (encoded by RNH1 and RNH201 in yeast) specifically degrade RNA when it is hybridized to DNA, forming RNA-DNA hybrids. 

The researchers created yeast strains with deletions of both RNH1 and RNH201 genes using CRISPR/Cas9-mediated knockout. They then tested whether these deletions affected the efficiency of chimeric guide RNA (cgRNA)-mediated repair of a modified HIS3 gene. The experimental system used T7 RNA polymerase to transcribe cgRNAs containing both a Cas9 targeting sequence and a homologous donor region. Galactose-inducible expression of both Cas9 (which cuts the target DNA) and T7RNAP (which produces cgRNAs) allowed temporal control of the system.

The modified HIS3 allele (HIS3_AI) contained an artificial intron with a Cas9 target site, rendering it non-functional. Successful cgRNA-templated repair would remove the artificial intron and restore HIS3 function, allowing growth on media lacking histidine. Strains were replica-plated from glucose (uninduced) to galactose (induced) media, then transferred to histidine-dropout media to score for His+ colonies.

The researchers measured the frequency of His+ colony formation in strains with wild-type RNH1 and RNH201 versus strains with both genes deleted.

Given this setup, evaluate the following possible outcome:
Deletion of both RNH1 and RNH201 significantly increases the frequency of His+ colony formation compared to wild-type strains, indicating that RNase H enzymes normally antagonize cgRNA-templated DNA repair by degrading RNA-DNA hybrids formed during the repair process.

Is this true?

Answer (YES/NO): YES